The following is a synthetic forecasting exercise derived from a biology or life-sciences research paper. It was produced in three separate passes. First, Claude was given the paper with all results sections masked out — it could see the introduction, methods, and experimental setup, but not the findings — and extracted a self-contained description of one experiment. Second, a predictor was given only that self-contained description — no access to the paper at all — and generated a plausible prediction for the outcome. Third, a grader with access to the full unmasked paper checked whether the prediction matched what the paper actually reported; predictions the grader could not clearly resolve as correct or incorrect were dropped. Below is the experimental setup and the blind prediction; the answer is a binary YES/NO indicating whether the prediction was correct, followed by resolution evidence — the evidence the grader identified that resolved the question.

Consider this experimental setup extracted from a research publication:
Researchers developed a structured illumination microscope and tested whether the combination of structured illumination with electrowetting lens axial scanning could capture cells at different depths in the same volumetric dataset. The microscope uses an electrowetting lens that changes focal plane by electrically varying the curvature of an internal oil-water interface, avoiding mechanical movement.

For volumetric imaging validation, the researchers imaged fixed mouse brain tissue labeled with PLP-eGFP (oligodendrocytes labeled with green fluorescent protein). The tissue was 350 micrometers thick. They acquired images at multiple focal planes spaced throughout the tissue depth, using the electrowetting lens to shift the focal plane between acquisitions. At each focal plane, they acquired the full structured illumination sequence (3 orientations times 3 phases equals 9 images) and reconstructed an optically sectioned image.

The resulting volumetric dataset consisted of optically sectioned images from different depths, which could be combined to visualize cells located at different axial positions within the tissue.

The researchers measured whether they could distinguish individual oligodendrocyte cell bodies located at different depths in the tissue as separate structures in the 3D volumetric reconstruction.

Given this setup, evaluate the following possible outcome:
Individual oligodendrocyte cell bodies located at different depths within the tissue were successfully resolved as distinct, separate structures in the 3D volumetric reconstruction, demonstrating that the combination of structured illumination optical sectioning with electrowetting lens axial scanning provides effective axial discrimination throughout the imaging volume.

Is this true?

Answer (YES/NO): NO